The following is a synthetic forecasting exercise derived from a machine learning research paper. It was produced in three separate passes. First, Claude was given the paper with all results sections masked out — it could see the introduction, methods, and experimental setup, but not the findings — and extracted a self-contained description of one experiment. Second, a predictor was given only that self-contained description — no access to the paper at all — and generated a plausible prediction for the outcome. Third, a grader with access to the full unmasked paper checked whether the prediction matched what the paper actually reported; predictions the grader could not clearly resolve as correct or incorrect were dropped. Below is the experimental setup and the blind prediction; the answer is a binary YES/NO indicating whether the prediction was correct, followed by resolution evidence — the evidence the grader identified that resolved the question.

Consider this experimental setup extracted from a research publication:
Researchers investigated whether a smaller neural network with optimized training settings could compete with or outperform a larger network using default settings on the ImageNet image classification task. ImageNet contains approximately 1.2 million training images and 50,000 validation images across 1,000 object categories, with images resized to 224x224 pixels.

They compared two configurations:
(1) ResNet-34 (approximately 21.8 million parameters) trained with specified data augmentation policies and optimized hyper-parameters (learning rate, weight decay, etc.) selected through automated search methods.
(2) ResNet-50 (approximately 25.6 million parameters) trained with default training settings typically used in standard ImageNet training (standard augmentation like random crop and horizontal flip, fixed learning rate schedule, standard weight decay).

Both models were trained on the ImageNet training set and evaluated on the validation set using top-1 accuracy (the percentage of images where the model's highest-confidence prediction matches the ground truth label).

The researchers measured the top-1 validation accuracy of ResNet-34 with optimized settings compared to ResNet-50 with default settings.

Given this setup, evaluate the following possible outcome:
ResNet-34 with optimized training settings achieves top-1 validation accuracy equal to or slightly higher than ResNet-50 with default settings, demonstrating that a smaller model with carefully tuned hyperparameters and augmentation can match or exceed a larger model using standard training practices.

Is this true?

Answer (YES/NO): YES